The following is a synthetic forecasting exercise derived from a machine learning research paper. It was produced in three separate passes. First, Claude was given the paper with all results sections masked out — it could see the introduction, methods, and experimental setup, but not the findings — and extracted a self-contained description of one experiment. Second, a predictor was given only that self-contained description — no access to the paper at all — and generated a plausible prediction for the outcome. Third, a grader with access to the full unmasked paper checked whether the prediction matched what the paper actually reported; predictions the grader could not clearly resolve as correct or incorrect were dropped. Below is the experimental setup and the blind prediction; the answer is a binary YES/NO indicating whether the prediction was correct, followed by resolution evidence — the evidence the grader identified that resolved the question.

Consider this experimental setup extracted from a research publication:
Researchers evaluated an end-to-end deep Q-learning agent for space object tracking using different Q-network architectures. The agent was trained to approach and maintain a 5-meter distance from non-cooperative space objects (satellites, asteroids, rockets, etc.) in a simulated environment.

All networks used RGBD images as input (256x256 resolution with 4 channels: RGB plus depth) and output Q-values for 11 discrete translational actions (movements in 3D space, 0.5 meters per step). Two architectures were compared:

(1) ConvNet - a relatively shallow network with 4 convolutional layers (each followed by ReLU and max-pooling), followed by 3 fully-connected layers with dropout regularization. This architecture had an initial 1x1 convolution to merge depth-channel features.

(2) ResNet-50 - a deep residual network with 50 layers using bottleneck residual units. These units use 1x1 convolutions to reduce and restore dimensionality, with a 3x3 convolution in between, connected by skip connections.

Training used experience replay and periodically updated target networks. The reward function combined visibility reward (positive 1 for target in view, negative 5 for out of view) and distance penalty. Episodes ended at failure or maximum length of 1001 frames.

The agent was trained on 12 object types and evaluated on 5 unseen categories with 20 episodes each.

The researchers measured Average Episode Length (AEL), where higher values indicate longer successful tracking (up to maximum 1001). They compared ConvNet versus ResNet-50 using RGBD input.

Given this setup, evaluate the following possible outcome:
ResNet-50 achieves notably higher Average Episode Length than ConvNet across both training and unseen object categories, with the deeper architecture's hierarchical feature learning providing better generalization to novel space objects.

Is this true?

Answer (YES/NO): NO